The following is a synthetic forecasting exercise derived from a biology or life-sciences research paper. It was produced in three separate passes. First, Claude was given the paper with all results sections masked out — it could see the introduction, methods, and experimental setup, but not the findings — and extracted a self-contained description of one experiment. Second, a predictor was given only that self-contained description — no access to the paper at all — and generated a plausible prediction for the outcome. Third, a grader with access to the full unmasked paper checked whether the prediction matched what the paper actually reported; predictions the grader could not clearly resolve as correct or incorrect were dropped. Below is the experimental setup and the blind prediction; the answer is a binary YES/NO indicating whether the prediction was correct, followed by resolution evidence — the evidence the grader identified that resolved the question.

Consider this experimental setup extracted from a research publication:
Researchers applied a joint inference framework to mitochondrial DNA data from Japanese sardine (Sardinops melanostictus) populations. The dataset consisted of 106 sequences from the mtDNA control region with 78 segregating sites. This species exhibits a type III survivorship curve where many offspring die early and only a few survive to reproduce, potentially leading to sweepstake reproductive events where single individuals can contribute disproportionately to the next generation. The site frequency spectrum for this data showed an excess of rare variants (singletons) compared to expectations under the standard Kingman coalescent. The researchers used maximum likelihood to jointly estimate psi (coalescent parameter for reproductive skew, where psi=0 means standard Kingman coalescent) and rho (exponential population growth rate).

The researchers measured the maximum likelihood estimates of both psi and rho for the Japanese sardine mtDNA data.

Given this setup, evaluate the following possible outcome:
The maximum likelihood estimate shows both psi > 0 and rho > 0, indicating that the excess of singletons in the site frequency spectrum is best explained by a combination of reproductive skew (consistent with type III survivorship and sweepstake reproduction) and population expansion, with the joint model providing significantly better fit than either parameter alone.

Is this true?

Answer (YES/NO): NO